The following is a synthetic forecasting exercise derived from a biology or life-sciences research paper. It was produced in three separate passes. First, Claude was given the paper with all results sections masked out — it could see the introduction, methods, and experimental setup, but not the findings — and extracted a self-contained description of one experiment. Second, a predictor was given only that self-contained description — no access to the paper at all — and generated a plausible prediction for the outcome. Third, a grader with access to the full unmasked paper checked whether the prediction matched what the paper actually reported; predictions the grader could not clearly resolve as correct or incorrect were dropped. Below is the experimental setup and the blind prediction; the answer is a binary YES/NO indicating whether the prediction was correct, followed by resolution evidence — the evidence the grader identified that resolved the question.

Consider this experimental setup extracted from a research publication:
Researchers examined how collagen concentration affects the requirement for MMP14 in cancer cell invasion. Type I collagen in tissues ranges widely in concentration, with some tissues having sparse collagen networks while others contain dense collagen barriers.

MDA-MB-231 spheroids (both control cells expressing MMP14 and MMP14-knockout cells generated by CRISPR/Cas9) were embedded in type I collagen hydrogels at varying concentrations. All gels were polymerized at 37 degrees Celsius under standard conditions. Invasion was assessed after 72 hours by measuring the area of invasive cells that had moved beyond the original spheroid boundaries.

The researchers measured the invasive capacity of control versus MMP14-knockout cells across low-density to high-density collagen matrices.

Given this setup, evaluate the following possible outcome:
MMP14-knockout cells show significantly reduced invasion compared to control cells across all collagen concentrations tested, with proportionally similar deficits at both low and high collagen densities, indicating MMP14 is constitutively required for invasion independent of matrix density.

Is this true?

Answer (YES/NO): NO